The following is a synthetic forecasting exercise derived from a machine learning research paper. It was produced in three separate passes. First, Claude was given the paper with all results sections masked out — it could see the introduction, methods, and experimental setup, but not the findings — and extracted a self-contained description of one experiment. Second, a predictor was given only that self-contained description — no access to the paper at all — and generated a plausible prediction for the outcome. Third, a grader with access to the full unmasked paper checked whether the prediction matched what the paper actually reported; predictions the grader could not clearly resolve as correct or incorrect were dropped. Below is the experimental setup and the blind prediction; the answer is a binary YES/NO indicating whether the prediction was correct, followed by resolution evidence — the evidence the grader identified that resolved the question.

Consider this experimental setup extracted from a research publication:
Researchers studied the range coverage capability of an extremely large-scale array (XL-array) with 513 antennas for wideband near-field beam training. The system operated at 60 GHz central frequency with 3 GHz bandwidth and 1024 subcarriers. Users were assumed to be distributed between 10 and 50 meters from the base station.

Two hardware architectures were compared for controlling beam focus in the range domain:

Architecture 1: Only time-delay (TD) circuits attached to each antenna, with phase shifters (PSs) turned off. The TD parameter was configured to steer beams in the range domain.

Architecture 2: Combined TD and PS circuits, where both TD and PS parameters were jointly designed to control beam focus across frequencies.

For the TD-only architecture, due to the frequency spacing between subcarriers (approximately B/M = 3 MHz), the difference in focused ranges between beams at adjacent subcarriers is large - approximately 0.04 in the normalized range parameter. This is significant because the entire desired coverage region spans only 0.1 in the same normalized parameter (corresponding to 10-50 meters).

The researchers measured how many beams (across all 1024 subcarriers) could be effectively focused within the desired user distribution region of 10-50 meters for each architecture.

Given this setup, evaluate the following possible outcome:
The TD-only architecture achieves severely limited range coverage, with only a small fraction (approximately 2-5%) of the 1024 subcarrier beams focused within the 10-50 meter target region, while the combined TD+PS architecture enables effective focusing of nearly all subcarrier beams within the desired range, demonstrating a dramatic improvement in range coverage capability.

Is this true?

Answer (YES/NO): NO